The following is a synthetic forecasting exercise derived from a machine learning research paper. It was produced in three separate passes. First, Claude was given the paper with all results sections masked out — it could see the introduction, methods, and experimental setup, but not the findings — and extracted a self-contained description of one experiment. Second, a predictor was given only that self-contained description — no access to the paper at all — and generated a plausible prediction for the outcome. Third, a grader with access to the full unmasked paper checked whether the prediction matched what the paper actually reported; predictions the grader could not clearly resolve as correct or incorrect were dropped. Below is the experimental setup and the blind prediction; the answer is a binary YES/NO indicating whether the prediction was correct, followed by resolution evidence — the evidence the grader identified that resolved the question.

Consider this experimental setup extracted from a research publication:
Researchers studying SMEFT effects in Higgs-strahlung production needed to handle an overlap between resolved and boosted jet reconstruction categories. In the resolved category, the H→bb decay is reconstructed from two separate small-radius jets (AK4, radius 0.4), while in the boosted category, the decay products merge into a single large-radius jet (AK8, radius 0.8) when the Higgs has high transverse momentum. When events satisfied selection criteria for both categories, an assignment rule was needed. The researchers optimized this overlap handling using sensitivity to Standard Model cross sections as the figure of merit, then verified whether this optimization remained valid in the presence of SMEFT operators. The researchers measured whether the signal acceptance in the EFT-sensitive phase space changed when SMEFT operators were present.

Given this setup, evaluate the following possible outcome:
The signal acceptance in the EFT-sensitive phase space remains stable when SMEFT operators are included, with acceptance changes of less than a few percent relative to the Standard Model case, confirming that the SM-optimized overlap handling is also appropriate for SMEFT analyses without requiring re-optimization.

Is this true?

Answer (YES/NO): YES